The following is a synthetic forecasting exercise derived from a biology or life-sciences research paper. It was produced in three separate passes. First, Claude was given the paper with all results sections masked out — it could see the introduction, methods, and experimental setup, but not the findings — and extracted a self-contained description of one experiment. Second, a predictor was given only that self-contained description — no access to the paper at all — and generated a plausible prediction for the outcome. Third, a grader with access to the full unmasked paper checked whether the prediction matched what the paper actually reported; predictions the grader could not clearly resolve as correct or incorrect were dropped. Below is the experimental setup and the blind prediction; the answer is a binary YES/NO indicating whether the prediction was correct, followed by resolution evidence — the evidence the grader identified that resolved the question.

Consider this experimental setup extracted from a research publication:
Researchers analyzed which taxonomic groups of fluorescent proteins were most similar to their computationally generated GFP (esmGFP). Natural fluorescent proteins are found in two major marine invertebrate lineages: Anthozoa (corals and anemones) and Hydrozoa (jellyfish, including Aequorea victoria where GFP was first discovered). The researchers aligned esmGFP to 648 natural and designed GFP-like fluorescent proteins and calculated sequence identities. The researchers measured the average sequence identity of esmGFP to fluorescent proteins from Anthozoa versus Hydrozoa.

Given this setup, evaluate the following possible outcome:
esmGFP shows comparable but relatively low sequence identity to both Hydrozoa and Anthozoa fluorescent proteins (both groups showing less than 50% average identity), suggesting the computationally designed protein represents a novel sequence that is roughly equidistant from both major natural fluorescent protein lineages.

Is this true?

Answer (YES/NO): NO